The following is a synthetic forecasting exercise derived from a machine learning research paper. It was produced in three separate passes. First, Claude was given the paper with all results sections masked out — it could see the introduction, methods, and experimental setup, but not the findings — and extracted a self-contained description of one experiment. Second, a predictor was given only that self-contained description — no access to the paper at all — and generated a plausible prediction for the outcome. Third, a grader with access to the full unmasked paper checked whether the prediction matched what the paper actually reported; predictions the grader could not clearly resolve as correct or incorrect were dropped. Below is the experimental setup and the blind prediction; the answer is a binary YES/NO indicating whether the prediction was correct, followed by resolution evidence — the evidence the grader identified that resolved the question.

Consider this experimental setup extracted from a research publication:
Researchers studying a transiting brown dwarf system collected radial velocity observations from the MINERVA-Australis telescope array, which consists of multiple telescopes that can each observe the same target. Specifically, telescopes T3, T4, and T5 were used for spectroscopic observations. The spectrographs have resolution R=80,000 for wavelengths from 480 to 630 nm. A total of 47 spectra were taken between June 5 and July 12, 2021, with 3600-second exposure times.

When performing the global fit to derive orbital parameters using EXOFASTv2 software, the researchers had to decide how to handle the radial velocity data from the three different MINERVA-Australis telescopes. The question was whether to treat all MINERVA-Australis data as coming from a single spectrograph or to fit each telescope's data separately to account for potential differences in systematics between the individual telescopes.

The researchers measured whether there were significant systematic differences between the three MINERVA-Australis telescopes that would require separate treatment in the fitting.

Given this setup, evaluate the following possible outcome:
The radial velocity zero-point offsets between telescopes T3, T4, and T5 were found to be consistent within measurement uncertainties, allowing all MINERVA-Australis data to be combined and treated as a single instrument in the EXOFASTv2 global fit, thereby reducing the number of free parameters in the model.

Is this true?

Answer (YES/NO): NO